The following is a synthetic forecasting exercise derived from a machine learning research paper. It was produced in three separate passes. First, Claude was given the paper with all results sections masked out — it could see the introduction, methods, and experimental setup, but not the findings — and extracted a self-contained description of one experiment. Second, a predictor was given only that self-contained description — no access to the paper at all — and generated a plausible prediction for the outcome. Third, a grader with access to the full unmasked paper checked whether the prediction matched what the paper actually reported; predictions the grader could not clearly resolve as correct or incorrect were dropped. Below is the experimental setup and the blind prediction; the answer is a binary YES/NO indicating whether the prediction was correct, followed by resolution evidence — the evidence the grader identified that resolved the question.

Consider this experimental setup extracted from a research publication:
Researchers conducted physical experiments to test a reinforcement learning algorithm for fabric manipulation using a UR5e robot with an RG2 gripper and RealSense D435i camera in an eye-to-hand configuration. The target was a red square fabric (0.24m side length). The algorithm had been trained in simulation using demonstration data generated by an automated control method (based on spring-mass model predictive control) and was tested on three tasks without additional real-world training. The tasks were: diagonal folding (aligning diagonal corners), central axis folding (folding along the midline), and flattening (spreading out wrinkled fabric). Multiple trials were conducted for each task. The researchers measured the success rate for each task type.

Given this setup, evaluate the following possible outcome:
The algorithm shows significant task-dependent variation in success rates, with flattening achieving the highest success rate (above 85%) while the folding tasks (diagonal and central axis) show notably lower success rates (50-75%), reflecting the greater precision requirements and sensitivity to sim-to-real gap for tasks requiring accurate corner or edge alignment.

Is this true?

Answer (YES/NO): NO